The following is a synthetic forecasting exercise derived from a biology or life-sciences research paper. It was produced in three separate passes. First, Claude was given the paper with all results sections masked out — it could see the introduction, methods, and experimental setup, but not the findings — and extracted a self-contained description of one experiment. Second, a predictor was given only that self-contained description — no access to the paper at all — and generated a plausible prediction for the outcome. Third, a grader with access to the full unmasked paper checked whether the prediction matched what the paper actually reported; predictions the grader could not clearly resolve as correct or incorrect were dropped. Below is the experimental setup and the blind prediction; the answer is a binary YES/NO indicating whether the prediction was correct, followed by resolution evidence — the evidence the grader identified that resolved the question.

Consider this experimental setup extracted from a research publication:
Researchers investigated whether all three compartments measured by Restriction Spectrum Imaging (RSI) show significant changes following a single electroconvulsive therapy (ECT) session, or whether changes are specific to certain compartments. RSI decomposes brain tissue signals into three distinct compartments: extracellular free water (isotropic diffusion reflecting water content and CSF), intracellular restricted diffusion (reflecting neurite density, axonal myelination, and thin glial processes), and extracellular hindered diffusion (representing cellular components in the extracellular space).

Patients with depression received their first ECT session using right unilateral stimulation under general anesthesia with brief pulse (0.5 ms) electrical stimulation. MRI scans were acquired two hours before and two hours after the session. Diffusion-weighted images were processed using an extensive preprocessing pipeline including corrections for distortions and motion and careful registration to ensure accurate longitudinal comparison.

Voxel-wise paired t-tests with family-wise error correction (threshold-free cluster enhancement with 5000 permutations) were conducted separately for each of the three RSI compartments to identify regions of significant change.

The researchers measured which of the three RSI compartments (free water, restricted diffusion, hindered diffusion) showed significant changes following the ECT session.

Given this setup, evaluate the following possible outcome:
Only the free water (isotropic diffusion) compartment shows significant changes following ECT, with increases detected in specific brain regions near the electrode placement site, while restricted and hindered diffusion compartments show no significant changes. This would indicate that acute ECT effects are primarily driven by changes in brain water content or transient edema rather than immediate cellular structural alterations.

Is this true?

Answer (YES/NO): NO